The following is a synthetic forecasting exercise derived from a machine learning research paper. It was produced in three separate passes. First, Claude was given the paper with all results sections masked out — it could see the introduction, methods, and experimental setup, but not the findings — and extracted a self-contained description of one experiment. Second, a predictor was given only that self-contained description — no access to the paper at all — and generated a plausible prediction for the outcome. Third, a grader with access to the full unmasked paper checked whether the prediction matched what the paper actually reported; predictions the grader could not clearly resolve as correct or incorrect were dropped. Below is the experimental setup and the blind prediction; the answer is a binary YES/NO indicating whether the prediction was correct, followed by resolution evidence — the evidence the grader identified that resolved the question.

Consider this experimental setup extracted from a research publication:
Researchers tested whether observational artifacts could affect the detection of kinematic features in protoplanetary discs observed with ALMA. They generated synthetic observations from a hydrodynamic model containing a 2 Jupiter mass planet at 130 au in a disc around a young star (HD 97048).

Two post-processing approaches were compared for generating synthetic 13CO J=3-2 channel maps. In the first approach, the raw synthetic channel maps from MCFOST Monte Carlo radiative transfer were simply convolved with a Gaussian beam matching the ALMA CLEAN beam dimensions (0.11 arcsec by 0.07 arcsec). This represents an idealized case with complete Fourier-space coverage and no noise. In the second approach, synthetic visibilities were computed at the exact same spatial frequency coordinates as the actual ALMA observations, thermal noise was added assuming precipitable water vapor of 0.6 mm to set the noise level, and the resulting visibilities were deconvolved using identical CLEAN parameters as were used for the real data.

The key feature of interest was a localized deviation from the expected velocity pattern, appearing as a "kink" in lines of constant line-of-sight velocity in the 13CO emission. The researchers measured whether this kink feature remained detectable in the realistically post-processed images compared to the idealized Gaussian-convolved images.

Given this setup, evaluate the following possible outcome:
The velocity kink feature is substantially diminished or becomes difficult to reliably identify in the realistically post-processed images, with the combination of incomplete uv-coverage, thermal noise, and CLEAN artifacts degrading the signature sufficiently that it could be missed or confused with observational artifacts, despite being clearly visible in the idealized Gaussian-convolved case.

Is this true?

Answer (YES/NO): NO